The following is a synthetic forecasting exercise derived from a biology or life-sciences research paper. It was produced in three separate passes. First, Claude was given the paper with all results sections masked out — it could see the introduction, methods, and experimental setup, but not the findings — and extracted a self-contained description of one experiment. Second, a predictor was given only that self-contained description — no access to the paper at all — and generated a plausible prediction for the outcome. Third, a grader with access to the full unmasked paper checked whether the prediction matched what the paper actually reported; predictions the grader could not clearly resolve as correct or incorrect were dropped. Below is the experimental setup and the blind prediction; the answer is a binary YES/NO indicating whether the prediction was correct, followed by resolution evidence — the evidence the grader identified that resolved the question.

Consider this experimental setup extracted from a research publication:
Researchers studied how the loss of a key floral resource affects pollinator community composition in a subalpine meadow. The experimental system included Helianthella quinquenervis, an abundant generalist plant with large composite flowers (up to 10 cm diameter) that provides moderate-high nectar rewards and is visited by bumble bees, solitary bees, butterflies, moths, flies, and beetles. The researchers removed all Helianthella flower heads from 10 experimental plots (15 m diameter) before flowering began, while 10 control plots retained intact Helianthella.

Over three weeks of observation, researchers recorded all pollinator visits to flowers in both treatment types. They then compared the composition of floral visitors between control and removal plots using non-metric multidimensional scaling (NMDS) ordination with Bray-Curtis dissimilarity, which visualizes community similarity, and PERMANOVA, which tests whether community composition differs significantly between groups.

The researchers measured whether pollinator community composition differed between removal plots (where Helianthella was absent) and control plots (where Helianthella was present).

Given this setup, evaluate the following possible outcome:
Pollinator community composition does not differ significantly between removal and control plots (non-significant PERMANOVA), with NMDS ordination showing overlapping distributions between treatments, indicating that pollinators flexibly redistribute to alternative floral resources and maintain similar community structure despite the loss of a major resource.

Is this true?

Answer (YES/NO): NO